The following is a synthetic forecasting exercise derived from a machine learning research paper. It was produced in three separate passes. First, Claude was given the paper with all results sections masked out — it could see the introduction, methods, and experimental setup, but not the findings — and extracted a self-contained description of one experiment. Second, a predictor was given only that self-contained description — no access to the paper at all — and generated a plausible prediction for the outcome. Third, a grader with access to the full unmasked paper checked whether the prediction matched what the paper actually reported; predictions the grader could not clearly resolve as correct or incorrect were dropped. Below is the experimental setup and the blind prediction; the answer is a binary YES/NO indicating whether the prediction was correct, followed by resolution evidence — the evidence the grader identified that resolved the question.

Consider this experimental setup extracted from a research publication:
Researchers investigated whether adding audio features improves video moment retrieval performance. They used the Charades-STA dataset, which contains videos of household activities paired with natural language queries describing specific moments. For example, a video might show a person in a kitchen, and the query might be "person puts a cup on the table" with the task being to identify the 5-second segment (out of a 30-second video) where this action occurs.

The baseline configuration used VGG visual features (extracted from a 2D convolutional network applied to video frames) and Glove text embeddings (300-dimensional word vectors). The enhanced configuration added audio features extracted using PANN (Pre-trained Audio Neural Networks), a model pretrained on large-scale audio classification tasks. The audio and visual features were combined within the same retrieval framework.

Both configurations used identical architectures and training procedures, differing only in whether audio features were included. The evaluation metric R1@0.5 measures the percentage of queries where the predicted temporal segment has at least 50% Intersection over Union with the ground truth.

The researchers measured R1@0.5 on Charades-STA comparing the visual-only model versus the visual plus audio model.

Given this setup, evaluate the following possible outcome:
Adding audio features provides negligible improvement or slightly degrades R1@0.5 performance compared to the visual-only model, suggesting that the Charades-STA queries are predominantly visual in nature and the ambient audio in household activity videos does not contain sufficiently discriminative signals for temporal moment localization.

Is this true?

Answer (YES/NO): NO